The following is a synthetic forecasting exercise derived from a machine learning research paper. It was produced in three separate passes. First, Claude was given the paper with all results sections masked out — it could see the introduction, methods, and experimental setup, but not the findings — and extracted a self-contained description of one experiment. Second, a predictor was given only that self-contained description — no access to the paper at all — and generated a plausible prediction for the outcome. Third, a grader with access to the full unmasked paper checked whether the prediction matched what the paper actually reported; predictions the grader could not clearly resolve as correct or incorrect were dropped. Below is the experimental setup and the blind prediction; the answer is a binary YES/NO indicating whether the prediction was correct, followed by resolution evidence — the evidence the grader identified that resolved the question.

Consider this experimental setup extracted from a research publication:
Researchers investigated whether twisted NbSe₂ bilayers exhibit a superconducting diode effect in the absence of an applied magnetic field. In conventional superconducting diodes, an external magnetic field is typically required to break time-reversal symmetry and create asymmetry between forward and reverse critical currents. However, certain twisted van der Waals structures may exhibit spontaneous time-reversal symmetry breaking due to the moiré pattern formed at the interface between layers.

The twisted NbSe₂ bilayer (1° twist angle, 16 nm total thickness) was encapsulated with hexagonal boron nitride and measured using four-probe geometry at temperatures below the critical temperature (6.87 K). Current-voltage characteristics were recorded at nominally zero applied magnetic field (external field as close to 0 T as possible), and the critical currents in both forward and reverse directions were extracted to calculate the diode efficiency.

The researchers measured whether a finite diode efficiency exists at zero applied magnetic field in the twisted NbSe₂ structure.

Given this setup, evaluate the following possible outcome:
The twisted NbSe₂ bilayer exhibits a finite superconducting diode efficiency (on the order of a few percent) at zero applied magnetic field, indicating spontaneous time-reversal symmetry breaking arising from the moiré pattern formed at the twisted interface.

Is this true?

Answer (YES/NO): YES